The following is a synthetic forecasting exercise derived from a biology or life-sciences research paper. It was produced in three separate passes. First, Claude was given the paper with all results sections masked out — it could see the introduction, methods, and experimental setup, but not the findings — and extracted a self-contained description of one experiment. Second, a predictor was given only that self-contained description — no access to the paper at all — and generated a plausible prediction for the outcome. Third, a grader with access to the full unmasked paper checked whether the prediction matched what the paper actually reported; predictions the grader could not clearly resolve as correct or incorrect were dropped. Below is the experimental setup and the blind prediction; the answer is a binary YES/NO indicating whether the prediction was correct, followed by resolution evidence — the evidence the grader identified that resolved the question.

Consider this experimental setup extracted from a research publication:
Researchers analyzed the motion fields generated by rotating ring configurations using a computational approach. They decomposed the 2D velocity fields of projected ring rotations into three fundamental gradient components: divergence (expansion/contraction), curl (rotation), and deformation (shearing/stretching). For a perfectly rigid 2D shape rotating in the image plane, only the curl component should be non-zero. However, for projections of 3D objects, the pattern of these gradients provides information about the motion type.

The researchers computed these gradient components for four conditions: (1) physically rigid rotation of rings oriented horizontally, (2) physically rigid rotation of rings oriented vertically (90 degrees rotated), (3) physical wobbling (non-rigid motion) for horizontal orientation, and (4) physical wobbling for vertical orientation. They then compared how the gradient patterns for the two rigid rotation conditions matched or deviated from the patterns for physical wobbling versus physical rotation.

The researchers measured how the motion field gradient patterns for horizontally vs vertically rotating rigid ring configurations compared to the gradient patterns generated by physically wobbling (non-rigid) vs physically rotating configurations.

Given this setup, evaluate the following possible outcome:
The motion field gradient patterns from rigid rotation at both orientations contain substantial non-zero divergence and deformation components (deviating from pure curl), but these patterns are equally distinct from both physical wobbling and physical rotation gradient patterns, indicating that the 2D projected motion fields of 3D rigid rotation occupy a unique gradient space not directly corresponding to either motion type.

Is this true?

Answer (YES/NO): NO